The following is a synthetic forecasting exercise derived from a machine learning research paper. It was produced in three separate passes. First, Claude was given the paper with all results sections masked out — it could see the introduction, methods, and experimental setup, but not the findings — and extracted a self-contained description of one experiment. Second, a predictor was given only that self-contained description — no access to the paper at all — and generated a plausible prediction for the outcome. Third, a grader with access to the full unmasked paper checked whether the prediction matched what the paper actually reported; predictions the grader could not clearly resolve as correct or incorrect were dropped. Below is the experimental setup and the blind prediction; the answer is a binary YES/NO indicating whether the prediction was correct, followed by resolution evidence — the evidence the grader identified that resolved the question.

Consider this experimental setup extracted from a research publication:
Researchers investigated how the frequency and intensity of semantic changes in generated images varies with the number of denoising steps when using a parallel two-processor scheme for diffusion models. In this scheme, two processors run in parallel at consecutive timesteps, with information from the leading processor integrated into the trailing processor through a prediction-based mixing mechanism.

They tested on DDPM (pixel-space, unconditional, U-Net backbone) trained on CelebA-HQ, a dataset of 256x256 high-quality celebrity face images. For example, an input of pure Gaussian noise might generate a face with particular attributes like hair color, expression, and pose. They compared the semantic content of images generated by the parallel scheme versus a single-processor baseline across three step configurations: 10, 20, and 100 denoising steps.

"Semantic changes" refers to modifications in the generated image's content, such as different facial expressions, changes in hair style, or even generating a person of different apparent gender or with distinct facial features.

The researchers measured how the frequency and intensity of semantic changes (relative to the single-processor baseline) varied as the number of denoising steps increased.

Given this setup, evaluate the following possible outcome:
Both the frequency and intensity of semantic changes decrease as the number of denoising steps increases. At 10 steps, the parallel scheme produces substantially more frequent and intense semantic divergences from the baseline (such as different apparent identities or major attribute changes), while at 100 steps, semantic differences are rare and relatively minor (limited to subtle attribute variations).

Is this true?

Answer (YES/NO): NO